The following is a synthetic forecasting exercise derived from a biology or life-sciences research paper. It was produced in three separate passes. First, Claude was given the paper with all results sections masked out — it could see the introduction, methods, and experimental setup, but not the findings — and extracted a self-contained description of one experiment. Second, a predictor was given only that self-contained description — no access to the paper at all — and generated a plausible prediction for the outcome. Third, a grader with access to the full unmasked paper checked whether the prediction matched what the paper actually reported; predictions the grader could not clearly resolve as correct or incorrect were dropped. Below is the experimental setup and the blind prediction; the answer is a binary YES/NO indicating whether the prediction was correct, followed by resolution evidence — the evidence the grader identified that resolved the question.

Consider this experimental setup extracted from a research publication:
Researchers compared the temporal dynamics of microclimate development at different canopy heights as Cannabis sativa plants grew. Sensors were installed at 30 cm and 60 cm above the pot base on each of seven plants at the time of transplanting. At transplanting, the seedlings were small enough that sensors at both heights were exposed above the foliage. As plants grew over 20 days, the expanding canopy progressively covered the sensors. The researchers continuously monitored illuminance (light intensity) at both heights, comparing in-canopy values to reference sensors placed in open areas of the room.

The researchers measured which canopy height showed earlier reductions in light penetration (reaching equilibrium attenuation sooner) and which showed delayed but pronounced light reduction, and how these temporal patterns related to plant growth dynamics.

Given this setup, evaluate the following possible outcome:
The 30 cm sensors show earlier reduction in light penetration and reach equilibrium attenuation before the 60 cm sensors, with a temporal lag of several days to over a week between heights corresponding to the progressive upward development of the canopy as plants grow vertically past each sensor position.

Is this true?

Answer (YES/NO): YES